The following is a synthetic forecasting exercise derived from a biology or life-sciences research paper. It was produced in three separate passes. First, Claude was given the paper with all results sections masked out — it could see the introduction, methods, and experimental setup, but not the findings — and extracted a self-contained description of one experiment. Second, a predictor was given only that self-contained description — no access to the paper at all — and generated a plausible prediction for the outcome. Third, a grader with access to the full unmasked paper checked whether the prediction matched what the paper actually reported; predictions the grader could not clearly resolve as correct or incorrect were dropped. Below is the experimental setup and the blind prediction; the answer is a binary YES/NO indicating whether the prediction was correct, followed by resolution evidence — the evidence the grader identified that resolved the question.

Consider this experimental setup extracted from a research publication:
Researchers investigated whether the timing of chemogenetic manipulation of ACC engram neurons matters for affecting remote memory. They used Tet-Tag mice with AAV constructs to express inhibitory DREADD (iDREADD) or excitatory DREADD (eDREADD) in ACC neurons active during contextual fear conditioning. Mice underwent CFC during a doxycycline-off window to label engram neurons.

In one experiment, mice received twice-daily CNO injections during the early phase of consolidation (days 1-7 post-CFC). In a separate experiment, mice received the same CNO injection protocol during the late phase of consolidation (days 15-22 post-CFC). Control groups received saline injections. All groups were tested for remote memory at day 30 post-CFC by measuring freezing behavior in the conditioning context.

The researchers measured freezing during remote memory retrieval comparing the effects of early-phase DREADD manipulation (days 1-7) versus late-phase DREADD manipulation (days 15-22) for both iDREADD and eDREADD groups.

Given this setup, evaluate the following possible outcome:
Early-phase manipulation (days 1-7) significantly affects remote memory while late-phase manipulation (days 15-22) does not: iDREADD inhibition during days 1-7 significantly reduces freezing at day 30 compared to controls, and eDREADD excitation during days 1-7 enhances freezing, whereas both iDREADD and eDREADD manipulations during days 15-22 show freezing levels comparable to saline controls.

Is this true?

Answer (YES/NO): NO